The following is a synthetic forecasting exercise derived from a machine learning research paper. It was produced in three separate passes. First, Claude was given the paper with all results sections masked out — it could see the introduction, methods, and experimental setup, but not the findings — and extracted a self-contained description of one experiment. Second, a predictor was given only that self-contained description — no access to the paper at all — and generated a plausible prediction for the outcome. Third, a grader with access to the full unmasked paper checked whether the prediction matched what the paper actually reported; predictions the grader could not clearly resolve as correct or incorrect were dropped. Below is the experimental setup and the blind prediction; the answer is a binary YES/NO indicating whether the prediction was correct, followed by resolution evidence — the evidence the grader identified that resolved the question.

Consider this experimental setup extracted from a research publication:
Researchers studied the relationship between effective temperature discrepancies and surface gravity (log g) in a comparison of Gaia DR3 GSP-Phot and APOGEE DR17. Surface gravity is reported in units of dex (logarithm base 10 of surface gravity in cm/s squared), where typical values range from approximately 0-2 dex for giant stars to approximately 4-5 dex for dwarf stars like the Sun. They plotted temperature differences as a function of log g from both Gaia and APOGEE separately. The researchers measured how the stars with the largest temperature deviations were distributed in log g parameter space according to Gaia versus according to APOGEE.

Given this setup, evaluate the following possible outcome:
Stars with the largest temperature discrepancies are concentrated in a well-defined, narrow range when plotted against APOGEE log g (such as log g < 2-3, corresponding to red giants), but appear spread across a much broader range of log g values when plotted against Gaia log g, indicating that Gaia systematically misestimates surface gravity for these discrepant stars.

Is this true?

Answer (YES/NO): NO